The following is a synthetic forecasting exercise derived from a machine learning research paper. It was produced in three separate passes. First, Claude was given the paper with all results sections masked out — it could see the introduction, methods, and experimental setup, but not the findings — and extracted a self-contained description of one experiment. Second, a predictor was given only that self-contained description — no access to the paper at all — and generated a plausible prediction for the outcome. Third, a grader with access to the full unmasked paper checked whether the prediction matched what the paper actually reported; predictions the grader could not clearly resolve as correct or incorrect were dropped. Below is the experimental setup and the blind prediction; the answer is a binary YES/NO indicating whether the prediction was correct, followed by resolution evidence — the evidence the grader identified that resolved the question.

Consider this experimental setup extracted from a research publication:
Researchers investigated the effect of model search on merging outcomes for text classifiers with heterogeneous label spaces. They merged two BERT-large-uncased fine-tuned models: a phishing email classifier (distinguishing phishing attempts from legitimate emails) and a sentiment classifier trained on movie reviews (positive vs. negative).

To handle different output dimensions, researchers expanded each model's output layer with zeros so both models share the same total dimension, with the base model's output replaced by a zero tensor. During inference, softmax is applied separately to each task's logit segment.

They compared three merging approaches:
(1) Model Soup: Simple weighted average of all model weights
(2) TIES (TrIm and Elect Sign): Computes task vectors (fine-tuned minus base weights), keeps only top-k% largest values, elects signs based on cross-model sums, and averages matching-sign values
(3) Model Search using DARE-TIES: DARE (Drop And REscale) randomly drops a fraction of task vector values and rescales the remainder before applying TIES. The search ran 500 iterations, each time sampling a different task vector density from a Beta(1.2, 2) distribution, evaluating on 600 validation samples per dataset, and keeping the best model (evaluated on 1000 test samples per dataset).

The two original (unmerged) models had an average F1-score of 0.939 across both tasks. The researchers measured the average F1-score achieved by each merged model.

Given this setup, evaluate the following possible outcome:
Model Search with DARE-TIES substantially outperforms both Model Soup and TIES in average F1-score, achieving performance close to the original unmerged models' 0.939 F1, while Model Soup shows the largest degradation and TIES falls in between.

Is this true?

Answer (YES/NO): NO